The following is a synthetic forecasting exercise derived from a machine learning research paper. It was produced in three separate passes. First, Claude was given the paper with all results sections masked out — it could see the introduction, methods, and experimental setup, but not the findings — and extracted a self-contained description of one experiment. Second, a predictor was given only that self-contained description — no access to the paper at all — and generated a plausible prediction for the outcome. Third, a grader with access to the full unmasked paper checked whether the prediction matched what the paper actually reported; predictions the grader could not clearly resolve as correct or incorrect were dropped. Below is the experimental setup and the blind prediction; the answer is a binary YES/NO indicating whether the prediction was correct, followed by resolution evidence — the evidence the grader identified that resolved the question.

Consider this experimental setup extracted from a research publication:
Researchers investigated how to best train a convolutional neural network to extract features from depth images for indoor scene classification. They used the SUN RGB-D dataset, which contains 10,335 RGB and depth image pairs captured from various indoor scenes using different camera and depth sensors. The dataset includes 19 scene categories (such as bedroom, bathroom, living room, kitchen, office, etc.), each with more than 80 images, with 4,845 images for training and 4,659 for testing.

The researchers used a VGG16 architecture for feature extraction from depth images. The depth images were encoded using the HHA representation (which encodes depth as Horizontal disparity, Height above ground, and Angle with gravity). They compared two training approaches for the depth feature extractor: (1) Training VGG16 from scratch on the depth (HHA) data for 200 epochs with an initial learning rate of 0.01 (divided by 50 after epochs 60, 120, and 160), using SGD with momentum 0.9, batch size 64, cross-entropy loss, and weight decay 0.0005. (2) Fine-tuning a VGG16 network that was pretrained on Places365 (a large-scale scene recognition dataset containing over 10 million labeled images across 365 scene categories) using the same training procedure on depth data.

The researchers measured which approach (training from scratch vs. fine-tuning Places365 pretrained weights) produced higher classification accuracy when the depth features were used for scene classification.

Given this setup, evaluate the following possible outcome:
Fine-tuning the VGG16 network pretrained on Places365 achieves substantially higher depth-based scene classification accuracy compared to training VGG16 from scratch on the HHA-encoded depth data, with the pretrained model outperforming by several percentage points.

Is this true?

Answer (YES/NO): NO